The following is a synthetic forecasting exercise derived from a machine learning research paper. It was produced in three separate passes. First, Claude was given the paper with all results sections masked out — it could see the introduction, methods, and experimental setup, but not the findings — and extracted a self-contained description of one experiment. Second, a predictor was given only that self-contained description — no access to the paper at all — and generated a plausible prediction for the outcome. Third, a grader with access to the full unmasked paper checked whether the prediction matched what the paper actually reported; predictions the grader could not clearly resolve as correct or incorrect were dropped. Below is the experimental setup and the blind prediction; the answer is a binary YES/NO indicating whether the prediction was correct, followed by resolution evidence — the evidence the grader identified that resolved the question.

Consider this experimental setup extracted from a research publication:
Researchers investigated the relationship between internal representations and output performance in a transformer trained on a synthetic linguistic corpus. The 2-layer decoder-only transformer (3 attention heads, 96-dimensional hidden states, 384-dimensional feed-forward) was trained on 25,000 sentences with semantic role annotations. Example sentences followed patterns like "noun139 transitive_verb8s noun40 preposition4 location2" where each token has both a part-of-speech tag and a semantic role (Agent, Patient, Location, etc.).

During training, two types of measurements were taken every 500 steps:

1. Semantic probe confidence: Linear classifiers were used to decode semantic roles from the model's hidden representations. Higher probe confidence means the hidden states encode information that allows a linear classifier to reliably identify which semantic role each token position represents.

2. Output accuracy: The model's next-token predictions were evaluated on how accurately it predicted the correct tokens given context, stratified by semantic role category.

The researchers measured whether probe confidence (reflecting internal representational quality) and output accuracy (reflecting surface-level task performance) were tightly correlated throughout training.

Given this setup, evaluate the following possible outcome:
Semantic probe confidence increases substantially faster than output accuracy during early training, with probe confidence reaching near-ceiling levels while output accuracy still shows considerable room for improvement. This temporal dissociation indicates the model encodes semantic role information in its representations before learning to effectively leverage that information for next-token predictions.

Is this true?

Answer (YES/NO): NO